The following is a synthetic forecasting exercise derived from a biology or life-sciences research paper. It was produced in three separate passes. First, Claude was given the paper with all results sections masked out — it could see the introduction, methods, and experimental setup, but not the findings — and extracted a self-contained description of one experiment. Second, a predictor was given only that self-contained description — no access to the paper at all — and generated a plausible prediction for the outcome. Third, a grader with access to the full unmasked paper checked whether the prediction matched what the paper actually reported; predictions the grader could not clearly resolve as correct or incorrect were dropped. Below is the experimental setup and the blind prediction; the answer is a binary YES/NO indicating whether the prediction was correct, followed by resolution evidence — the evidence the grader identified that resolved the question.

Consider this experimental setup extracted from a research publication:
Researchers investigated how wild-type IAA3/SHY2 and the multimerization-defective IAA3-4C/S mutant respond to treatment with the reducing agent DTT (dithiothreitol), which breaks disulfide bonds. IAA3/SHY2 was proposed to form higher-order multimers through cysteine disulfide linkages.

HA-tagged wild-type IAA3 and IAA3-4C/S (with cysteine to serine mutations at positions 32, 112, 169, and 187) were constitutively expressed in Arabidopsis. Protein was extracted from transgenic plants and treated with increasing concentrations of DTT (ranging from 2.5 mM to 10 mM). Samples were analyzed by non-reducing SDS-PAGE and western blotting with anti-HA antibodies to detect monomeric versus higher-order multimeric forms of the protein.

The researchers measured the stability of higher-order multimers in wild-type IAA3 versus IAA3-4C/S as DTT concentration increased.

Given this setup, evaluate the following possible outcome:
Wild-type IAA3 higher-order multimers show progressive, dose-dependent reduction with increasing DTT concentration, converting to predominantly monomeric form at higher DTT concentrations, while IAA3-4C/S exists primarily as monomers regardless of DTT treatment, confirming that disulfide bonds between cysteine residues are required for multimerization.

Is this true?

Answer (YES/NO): NO